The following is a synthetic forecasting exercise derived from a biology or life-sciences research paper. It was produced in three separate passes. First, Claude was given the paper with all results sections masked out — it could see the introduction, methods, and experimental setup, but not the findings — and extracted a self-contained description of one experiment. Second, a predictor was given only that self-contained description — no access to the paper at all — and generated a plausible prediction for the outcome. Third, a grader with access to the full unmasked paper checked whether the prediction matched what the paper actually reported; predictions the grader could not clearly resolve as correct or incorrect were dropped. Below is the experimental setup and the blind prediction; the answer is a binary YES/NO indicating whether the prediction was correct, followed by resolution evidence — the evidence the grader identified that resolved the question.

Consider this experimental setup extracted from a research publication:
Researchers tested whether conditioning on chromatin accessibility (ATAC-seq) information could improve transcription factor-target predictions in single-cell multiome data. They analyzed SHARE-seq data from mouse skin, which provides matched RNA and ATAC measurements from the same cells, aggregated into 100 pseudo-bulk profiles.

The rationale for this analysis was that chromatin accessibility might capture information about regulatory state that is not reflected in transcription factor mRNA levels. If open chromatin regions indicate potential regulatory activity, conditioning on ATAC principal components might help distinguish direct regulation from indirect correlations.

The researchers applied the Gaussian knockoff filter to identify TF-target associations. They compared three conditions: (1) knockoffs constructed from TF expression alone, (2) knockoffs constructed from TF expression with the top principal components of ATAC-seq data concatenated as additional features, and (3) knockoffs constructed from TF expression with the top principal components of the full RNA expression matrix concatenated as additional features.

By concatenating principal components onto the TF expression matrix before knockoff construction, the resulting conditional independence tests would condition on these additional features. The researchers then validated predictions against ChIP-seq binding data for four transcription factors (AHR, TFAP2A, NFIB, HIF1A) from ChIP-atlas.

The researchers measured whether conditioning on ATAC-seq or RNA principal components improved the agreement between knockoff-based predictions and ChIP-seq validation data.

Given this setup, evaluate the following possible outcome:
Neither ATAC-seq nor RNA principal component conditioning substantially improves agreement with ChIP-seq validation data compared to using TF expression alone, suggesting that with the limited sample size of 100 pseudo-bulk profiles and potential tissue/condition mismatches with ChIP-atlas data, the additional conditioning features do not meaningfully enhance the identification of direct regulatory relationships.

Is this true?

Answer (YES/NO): YES